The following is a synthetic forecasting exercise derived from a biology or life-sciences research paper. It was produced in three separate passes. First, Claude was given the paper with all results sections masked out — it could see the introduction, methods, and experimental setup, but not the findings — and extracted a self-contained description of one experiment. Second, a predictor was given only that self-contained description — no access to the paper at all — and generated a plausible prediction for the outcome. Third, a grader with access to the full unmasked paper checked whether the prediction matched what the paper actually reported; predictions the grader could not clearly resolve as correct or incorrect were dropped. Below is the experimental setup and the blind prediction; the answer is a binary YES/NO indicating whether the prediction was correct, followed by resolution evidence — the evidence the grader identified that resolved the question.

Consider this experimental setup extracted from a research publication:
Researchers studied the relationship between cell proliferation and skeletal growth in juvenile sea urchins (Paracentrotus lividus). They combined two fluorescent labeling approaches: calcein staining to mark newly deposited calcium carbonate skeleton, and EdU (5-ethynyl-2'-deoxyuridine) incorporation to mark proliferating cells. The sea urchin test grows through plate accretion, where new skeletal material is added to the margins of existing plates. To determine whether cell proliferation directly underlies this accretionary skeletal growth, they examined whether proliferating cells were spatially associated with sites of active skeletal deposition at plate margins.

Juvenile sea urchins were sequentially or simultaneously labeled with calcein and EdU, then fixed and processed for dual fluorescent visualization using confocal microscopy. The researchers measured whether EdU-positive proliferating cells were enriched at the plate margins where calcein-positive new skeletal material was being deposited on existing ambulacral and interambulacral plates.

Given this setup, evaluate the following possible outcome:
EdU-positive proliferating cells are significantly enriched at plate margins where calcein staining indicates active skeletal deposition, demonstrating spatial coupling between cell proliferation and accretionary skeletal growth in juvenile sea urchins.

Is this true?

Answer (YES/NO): NO